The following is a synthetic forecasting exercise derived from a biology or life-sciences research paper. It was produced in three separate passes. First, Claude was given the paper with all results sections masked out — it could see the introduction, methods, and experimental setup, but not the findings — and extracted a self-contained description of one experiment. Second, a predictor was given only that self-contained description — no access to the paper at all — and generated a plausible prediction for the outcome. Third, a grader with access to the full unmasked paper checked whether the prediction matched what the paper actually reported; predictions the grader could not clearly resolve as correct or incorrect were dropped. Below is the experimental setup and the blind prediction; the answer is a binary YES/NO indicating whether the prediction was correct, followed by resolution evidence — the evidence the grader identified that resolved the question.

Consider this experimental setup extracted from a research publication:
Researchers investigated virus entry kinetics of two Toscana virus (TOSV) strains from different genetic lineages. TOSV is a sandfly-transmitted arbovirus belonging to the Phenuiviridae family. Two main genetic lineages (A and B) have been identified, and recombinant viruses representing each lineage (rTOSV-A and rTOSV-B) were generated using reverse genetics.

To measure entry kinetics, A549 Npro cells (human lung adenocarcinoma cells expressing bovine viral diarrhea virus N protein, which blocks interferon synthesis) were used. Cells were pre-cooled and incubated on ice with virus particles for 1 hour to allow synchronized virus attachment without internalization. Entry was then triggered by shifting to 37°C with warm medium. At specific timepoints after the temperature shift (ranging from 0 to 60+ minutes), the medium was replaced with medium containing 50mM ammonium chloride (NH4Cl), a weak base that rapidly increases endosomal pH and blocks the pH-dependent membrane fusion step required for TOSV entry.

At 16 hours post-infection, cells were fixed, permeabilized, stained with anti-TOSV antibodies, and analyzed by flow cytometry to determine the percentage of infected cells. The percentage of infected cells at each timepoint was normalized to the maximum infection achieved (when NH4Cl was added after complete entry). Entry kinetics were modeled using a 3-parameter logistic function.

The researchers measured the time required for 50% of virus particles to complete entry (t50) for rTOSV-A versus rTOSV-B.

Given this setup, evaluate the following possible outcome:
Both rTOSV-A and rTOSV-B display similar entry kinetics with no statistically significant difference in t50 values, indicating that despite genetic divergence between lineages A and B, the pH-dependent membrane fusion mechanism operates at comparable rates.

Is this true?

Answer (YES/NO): NO